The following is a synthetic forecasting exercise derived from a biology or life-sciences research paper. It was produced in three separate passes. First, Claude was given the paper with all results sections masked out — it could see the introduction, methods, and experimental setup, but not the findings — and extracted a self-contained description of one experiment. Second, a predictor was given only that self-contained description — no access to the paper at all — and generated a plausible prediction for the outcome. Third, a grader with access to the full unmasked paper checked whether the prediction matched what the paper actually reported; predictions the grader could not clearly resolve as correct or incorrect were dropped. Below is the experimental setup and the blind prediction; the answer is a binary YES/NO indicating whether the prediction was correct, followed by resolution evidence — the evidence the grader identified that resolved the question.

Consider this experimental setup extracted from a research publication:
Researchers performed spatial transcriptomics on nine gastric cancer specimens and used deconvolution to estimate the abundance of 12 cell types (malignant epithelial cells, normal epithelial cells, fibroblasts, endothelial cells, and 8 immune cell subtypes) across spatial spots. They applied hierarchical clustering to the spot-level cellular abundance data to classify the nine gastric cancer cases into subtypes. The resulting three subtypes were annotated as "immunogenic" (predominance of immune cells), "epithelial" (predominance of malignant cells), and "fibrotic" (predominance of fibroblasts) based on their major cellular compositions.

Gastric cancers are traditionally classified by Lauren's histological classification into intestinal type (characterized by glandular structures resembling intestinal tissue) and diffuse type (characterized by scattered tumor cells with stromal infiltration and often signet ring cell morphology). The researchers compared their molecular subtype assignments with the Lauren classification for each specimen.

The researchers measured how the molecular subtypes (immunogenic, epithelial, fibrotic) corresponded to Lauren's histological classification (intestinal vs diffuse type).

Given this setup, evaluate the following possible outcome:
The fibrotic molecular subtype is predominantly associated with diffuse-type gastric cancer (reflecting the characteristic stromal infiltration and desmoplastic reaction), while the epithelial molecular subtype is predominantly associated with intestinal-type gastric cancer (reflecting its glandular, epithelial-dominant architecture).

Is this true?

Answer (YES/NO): YES